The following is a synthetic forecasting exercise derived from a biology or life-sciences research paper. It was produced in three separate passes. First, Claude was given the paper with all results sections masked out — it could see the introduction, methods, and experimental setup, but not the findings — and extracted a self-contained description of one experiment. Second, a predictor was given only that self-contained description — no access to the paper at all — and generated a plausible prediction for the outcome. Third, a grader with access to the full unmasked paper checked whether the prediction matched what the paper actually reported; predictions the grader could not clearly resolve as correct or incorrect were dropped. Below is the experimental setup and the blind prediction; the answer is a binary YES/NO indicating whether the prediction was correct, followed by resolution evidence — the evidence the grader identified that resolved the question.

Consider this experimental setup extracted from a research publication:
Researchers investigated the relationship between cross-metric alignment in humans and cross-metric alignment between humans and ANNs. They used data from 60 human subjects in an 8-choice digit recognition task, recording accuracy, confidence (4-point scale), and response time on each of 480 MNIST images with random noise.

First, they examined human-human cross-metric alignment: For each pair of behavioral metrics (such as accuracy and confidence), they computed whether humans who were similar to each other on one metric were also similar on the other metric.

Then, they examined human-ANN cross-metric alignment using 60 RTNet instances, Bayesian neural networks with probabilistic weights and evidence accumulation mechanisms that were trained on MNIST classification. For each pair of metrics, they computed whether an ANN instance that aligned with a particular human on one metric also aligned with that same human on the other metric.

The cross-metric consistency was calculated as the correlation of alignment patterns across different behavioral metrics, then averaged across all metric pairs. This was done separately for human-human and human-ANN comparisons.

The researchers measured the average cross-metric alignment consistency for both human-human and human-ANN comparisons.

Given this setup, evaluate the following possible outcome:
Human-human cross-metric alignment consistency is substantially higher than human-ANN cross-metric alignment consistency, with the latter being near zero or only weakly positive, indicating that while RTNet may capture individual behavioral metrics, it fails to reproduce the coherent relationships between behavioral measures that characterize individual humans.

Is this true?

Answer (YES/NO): NO